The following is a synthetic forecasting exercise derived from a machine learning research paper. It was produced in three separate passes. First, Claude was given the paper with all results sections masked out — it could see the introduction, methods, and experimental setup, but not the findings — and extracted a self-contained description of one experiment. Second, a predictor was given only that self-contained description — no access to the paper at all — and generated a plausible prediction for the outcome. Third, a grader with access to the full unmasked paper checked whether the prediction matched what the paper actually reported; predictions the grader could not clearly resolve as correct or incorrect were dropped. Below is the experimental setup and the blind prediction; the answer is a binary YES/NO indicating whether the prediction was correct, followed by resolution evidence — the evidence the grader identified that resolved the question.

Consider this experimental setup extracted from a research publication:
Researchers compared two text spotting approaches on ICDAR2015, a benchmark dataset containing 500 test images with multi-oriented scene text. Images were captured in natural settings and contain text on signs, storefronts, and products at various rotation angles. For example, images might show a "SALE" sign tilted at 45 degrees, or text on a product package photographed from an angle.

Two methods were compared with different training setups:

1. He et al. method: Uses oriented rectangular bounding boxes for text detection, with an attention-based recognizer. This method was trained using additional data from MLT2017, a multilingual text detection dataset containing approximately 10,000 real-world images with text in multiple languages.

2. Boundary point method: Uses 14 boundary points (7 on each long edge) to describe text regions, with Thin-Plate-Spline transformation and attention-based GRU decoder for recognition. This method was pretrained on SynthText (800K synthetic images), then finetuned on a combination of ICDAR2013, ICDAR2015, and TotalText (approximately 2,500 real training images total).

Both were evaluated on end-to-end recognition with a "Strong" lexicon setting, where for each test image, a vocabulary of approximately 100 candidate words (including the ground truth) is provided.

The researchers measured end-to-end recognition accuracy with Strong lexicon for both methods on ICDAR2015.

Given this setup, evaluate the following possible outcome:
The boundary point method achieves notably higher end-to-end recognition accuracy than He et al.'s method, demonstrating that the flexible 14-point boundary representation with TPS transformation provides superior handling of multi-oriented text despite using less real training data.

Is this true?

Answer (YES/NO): NO